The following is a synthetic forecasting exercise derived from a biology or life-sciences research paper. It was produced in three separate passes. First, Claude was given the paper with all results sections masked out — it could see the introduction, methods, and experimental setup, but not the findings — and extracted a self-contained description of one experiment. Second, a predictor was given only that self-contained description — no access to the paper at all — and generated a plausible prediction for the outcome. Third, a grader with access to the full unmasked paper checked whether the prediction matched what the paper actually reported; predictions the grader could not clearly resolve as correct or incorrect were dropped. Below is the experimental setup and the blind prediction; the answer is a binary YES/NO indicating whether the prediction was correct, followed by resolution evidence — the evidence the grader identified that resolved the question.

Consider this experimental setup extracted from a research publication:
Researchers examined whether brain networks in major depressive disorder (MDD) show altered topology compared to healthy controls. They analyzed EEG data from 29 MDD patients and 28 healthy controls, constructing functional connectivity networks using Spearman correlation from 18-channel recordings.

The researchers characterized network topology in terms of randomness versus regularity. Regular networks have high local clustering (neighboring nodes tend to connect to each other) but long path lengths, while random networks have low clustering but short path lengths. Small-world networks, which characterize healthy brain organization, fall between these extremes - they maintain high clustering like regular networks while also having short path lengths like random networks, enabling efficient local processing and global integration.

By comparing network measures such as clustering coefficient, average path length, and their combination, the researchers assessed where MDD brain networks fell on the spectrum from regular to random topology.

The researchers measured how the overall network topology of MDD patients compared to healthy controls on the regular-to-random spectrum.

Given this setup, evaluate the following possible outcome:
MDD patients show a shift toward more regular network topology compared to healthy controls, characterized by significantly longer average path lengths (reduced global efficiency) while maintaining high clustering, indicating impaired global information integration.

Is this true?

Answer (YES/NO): NO